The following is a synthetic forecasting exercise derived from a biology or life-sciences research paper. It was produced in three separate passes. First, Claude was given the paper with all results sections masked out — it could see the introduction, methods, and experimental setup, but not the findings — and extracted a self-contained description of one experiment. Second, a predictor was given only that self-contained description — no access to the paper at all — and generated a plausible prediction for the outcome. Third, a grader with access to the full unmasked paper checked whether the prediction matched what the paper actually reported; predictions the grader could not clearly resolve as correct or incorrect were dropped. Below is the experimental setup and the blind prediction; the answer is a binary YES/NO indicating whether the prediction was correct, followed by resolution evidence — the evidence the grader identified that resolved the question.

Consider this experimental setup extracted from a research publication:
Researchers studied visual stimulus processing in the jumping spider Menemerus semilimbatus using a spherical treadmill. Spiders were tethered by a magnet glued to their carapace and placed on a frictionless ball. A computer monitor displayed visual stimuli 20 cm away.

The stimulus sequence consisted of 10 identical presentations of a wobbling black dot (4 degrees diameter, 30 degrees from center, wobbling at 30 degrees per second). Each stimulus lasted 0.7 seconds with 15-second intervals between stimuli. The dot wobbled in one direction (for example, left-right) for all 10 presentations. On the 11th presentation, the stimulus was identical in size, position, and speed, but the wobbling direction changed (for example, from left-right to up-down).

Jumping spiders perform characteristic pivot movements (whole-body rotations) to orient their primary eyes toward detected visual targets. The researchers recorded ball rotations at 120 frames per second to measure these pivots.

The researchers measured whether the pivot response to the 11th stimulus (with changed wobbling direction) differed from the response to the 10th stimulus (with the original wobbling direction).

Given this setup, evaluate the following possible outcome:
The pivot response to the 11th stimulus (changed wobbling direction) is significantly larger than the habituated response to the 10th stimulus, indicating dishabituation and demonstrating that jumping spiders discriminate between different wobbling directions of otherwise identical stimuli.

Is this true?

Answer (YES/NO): YES